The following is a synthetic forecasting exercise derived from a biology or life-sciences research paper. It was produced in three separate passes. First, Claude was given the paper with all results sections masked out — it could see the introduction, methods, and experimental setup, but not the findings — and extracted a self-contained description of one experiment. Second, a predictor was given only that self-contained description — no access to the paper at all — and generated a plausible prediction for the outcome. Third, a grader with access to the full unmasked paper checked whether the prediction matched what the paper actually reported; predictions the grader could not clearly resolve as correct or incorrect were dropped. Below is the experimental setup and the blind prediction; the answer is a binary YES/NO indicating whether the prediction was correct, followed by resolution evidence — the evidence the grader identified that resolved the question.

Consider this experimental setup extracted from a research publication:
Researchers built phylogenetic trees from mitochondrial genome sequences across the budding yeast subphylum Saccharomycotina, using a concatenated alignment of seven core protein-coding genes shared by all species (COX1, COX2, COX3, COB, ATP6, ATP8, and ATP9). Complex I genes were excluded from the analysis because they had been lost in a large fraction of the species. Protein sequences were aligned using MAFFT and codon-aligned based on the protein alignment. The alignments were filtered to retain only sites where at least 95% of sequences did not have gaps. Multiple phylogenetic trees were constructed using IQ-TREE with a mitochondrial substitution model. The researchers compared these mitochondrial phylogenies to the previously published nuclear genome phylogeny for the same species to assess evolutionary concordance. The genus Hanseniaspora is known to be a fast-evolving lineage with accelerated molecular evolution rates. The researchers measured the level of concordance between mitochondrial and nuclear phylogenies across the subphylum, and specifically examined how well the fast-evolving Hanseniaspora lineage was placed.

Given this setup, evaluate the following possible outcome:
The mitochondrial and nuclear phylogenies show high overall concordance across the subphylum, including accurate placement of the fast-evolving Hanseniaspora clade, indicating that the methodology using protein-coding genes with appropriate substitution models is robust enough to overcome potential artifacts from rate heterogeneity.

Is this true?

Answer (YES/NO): NO